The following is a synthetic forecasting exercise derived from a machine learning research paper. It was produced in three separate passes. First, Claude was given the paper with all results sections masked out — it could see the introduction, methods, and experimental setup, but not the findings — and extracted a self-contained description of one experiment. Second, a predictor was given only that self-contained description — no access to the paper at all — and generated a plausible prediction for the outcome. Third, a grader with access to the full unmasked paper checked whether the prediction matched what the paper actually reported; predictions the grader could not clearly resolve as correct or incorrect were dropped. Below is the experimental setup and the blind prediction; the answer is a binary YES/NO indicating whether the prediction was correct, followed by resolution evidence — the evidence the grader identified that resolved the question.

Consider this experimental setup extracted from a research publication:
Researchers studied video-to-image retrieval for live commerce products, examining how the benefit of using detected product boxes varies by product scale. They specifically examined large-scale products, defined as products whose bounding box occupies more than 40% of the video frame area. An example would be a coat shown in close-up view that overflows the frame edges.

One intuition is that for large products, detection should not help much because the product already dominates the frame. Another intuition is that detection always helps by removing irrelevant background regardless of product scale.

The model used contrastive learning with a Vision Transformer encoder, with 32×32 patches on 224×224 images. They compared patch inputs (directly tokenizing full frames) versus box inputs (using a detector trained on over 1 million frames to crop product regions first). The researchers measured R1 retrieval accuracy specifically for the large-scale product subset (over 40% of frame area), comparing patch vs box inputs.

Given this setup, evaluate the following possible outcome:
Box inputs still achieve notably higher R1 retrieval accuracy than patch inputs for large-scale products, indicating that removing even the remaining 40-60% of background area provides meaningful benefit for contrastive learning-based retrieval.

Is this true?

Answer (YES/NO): NO